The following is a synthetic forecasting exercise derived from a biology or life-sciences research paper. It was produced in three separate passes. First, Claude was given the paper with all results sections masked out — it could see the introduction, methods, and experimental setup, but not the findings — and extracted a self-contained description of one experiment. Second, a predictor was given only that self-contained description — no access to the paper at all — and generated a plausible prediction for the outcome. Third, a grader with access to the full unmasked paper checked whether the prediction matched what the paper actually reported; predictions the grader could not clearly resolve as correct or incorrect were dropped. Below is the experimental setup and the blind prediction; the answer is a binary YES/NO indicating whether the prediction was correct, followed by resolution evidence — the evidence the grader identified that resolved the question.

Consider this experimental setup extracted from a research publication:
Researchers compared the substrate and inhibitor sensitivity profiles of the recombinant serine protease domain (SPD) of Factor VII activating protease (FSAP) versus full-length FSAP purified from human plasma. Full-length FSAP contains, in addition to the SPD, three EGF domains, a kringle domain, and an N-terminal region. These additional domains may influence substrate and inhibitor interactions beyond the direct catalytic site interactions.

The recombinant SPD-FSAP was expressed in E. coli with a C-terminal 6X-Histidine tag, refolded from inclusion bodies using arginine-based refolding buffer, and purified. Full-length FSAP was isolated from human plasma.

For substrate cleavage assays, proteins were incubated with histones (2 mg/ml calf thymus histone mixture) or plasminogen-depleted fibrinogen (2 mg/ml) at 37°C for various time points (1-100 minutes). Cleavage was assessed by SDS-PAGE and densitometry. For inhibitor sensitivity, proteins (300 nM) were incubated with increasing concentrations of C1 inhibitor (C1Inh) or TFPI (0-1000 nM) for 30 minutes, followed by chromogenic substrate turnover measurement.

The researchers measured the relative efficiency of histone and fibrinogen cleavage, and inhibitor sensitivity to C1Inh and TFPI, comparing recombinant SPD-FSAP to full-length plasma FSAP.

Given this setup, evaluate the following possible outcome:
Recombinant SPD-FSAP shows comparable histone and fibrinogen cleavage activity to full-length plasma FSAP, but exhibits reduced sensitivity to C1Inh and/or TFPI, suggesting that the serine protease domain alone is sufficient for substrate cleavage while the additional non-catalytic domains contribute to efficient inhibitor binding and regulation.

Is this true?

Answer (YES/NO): NO